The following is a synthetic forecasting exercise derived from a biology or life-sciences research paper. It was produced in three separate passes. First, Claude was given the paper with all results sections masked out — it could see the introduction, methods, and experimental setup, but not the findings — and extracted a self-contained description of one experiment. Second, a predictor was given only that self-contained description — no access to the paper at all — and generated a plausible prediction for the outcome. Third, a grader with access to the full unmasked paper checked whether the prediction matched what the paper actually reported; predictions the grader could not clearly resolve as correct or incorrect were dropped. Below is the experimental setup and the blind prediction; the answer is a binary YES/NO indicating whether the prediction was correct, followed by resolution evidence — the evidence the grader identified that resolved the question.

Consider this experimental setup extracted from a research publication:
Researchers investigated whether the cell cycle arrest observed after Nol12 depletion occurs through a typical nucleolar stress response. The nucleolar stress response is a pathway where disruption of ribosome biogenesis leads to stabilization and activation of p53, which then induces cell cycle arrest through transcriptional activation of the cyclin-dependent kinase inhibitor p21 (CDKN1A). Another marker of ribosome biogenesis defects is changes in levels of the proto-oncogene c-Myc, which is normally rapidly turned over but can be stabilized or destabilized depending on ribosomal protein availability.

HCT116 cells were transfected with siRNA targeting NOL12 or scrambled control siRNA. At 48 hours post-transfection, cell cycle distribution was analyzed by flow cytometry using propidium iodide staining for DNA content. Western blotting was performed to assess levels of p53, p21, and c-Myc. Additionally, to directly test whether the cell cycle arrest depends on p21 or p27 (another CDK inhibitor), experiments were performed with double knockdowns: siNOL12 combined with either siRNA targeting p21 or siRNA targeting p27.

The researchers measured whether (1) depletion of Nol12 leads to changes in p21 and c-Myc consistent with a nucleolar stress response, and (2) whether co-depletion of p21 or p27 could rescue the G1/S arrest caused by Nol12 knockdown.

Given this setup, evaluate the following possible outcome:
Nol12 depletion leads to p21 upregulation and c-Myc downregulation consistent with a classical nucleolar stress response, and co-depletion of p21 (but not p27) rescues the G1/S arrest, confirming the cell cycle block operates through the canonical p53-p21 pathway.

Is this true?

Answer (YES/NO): NO